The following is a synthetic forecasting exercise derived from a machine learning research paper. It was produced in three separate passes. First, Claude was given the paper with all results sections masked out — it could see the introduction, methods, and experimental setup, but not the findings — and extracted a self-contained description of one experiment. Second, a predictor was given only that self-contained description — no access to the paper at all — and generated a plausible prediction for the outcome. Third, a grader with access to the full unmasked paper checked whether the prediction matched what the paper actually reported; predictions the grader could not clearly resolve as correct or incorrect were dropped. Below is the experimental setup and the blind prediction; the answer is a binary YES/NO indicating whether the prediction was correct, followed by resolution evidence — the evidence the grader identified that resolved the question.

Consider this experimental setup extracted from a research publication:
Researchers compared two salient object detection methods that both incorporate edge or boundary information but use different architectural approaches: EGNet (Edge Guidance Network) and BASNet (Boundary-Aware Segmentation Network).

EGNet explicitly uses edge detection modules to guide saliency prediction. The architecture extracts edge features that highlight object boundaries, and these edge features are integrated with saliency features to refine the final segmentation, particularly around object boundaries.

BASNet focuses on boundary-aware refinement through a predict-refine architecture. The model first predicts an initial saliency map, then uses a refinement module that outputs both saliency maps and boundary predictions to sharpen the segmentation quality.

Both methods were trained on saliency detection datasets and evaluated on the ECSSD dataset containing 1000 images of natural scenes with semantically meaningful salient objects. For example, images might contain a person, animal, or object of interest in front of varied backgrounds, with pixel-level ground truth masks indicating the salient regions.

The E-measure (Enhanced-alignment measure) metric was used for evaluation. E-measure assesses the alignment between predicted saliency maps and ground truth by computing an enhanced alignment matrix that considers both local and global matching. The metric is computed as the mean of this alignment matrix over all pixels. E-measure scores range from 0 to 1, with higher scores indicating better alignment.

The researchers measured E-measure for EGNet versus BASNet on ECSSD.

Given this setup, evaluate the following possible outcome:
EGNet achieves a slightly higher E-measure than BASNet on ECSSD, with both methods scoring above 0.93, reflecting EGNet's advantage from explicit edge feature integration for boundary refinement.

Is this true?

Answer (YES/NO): NO